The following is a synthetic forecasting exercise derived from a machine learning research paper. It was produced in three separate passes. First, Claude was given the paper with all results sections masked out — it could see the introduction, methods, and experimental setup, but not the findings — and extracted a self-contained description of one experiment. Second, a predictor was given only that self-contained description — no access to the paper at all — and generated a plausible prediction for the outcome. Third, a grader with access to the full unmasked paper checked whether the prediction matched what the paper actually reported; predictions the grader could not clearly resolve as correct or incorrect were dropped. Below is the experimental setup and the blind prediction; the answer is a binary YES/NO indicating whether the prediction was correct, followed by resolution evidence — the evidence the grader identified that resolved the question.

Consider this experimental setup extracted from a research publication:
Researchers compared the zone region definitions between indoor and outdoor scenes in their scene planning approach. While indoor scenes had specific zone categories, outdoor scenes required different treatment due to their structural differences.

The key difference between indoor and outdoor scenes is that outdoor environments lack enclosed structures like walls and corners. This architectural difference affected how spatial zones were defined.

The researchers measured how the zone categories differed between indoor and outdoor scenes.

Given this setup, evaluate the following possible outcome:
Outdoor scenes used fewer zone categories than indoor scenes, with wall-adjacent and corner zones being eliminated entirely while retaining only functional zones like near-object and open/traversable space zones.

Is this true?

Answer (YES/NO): NO